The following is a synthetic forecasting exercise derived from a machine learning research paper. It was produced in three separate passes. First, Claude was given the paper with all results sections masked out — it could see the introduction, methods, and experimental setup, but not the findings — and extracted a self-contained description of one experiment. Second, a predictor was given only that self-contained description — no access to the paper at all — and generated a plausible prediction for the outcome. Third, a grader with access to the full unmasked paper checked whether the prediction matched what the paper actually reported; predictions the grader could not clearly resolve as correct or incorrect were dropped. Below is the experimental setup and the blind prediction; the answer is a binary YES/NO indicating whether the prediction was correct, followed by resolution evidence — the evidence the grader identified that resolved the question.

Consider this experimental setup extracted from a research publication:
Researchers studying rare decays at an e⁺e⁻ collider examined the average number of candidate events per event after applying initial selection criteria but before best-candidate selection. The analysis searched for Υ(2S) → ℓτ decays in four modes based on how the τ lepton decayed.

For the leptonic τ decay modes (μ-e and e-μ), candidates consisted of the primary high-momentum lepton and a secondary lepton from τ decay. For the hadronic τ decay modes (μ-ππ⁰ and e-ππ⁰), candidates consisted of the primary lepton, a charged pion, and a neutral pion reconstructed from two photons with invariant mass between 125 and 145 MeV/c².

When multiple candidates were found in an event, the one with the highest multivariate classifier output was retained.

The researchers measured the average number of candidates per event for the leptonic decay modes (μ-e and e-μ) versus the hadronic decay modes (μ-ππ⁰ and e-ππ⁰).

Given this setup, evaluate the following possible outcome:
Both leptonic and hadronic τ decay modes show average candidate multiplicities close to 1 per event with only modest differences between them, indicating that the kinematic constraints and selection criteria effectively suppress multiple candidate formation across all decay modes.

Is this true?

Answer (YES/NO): YES